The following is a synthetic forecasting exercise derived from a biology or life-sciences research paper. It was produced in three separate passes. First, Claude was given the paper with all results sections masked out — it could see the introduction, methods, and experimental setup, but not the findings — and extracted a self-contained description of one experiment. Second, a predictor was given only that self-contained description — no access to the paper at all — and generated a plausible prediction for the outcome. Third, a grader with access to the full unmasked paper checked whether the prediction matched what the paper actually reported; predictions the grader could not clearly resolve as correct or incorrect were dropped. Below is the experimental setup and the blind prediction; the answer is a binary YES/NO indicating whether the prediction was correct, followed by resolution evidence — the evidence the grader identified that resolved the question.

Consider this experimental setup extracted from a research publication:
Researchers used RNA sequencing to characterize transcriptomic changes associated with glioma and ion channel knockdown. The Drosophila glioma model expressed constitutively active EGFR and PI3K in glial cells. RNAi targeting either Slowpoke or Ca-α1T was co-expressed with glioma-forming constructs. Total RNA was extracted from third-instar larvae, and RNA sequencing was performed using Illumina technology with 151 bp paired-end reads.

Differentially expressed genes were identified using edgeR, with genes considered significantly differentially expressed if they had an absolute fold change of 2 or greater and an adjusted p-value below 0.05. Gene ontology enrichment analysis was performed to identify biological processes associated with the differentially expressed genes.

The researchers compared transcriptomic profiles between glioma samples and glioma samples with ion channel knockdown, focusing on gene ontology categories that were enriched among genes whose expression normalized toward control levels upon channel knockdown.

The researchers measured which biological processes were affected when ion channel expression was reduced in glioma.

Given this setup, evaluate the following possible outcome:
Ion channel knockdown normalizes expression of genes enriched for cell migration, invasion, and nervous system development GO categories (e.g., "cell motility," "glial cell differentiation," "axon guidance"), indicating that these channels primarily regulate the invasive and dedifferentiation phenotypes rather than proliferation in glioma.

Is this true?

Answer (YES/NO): NO